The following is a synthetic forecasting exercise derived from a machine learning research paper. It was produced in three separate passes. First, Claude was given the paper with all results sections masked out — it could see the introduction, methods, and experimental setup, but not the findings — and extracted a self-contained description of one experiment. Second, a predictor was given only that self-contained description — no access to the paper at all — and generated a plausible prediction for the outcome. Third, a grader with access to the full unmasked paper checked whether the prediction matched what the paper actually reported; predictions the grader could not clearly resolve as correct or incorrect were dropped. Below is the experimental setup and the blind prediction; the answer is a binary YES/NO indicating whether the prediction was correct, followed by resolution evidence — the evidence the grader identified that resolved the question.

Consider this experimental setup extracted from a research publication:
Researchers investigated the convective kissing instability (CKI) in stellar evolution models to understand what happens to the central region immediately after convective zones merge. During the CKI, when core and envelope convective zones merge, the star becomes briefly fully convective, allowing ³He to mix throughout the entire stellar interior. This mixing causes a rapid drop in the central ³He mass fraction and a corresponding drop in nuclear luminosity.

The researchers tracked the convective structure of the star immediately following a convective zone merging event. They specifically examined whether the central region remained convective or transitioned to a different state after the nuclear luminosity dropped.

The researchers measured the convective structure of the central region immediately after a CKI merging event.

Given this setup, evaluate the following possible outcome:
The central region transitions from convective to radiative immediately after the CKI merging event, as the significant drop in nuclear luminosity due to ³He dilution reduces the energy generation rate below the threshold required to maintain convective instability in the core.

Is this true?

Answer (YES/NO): YES